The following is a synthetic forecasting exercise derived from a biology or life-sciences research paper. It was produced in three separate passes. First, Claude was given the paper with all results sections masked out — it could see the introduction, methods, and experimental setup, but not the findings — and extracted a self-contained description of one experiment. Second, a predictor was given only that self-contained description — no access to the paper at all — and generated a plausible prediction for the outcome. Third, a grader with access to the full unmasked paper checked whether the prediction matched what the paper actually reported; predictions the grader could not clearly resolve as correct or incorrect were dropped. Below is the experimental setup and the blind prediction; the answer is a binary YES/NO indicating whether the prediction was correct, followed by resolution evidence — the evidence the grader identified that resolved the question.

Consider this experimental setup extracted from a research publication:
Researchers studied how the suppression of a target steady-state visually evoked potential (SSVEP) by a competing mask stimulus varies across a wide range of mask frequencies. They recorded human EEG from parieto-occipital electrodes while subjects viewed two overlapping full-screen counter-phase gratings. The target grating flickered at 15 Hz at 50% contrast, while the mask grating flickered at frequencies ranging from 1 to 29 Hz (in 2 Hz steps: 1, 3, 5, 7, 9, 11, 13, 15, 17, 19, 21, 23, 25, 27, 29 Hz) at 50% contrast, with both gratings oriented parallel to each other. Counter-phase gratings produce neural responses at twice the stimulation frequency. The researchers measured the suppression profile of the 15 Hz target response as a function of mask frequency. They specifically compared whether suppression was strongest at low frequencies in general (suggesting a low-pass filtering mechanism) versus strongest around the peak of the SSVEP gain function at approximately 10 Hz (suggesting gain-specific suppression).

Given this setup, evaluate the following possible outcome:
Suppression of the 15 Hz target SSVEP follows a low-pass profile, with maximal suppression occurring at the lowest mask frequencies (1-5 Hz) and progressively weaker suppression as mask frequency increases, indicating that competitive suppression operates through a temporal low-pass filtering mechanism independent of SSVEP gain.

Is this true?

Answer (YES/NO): NO